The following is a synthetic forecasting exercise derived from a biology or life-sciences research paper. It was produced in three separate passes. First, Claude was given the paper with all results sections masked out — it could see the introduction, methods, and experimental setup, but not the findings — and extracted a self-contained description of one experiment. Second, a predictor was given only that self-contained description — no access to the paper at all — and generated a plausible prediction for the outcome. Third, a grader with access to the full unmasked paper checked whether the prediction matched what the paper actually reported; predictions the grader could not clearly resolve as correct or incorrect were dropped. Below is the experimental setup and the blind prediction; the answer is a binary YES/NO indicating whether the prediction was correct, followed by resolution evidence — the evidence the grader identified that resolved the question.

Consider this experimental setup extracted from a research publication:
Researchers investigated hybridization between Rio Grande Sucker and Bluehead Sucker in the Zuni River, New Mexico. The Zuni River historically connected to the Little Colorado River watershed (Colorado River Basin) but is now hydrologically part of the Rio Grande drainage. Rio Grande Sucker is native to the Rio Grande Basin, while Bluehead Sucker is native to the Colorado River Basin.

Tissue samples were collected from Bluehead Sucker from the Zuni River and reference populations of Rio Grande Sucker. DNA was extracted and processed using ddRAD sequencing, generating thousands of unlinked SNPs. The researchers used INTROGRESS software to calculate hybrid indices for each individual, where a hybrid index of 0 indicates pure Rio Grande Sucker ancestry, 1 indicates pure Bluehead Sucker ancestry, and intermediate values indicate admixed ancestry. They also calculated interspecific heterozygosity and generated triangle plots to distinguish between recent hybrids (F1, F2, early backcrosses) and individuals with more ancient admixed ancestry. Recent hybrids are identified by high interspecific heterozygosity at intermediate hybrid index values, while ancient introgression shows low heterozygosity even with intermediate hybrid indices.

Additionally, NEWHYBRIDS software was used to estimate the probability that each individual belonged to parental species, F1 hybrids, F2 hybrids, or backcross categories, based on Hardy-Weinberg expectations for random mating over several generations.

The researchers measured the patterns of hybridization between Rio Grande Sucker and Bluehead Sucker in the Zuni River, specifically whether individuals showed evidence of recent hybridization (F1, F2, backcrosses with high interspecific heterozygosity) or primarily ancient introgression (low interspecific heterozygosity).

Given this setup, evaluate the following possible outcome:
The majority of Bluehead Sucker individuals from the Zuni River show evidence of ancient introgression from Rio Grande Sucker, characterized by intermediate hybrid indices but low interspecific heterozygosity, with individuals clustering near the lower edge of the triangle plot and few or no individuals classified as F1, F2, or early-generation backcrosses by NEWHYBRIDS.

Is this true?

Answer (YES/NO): NO